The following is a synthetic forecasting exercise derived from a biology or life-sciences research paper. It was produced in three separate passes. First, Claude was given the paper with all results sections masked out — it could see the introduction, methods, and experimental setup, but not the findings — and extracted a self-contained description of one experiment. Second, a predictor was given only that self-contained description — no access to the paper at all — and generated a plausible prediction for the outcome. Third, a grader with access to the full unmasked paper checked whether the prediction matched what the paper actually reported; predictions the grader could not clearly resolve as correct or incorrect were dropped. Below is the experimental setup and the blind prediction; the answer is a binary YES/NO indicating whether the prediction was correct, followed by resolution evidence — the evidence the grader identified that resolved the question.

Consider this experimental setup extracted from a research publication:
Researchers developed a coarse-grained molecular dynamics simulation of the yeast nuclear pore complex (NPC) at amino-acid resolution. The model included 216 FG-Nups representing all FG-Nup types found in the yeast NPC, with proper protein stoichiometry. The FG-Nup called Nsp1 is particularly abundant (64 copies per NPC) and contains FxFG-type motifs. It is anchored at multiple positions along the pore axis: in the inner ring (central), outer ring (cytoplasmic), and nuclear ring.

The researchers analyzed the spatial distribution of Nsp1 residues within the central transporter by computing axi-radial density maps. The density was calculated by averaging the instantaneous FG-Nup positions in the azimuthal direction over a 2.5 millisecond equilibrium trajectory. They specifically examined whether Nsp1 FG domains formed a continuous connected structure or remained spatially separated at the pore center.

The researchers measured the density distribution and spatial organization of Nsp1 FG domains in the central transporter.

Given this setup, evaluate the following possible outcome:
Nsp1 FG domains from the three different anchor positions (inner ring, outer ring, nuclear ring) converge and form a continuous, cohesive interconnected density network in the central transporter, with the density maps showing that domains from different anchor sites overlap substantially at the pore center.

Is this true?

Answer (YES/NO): NO